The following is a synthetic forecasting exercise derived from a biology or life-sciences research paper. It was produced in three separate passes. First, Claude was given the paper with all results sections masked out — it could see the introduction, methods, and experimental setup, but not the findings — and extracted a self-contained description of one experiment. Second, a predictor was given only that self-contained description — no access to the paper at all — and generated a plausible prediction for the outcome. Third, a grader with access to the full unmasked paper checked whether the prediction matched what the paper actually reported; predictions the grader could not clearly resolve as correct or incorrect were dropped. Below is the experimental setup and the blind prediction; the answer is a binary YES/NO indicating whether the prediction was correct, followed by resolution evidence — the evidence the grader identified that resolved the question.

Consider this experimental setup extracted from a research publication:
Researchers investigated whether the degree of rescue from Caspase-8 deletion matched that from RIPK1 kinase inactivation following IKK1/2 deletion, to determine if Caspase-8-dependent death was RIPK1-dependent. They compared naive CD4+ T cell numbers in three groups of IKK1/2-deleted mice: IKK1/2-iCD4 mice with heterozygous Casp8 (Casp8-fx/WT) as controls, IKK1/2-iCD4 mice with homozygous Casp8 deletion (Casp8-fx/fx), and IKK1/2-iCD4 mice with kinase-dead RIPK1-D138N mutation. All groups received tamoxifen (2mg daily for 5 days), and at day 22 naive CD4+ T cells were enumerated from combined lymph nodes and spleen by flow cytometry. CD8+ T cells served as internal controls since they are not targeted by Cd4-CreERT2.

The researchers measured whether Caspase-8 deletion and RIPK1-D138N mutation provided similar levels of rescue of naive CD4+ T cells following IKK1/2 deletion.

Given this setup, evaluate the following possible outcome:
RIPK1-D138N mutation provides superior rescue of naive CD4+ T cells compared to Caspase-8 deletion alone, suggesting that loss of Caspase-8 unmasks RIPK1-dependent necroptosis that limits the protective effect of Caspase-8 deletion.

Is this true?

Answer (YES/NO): NO